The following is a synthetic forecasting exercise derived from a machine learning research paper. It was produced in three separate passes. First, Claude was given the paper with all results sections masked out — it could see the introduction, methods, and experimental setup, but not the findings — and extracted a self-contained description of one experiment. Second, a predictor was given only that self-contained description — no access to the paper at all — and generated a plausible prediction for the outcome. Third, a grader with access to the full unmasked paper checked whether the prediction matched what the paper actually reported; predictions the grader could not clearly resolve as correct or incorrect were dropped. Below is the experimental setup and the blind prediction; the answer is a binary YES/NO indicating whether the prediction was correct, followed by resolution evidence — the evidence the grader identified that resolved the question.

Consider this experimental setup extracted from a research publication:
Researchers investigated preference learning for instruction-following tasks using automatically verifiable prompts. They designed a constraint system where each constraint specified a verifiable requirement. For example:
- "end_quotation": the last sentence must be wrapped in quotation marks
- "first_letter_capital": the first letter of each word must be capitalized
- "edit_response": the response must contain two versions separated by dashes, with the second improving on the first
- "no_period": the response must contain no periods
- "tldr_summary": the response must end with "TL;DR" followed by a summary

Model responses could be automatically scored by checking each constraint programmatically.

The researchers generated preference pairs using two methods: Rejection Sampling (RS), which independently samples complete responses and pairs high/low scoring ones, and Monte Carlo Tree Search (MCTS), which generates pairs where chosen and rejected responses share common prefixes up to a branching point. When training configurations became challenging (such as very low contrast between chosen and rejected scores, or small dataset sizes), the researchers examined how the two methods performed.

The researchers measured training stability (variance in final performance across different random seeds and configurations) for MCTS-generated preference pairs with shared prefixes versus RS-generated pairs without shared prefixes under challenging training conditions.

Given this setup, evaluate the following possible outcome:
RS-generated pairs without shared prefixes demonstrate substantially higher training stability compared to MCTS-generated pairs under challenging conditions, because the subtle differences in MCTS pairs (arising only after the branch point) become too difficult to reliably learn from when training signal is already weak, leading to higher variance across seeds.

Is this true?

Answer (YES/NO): NO